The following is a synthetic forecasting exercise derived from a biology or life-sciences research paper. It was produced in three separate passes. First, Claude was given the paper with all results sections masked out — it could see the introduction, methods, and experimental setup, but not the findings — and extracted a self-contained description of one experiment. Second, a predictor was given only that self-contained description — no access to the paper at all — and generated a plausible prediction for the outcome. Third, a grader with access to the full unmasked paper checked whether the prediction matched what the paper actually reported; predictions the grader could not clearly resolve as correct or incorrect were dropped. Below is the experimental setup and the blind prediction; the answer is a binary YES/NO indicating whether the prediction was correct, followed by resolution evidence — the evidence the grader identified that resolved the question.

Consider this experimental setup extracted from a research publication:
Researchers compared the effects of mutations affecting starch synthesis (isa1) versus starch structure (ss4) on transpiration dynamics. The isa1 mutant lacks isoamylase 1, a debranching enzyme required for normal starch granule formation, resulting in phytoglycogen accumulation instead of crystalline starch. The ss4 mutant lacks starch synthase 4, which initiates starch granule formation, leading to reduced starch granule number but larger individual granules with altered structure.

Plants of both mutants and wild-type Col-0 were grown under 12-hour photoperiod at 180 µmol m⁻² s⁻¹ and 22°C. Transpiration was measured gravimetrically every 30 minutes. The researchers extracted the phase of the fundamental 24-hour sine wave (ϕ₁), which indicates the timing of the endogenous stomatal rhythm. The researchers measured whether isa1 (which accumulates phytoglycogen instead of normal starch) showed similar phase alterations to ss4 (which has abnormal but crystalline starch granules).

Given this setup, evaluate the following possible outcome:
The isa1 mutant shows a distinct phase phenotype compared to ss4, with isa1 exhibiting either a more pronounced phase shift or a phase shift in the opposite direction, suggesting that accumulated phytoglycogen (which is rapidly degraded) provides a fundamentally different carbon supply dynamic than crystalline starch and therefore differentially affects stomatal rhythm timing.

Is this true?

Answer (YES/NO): YES